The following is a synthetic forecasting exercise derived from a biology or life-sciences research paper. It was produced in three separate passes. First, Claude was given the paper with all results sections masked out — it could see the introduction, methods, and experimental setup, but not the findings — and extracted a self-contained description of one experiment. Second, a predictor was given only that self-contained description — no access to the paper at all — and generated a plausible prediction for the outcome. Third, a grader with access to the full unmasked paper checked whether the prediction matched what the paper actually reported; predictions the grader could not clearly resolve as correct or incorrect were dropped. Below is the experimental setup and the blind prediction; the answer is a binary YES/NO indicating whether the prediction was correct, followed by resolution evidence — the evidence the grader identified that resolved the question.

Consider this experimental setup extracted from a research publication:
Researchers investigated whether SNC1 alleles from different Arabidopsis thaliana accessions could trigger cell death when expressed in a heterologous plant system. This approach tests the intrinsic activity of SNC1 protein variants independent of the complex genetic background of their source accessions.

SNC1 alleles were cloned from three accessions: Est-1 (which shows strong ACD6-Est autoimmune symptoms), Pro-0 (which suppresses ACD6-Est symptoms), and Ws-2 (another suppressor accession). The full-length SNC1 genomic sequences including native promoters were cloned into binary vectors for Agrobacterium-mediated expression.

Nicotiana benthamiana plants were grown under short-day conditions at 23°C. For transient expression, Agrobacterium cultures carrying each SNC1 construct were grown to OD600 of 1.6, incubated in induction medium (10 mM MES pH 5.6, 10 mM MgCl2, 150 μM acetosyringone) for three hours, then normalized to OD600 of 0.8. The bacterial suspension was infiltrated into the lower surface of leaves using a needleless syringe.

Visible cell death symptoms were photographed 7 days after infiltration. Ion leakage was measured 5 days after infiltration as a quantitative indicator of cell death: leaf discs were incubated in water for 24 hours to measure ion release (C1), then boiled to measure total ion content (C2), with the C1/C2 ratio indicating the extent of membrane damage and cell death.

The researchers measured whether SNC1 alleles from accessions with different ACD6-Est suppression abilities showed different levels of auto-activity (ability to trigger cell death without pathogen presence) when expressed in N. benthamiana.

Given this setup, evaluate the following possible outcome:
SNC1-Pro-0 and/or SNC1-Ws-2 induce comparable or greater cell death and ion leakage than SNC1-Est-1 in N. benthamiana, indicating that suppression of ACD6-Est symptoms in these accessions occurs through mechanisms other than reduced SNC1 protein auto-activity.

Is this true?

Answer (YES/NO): NO